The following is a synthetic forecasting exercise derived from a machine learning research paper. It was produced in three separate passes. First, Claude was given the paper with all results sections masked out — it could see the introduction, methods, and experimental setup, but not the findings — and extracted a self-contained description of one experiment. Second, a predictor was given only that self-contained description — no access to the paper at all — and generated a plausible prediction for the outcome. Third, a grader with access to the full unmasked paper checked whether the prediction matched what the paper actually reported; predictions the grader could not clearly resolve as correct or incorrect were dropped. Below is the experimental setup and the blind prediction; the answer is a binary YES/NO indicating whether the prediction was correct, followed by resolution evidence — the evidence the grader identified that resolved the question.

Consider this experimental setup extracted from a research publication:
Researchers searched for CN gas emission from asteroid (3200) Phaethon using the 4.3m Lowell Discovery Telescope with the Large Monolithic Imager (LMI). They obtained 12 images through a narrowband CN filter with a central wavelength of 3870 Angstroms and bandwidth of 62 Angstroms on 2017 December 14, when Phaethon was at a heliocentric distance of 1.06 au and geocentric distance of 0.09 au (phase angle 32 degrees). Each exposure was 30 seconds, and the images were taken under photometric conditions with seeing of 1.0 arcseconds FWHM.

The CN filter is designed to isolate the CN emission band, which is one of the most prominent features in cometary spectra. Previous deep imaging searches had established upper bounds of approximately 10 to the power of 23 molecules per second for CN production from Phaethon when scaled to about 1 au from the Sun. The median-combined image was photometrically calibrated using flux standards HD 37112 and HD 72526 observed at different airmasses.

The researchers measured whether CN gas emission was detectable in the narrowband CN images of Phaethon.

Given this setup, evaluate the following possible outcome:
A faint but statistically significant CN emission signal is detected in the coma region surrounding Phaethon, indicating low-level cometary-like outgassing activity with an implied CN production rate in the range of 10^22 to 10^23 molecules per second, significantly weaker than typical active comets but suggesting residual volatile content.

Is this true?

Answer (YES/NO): NO